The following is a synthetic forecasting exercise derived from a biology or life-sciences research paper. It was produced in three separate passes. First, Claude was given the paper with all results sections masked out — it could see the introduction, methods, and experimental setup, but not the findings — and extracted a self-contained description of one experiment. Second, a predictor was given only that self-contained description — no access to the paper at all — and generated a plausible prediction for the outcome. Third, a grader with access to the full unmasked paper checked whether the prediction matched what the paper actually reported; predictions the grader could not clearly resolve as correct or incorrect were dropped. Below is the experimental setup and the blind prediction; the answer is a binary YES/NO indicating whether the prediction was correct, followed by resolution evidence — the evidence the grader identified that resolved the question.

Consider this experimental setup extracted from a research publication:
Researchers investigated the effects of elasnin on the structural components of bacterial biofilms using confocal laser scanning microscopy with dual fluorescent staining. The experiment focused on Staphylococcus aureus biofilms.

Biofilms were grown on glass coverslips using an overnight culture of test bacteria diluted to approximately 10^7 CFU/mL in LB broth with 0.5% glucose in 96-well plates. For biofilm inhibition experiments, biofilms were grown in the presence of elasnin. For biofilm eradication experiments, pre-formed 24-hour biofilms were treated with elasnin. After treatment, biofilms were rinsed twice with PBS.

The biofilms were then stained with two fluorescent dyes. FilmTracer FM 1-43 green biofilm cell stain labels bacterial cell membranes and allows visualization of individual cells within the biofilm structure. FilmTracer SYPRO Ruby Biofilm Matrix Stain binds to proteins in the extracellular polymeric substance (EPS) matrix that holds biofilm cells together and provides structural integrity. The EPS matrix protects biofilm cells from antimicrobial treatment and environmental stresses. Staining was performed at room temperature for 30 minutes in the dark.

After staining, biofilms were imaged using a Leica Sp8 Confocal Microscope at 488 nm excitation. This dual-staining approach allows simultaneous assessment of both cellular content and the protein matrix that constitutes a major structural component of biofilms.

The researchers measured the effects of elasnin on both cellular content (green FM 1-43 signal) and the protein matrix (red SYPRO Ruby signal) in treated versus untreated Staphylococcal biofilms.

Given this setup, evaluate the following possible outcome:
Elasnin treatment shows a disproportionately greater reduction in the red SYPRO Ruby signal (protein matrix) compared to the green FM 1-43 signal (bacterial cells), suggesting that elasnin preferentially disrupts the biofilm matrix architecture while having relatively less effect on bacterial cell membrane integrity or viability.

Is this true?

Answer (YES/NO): NO